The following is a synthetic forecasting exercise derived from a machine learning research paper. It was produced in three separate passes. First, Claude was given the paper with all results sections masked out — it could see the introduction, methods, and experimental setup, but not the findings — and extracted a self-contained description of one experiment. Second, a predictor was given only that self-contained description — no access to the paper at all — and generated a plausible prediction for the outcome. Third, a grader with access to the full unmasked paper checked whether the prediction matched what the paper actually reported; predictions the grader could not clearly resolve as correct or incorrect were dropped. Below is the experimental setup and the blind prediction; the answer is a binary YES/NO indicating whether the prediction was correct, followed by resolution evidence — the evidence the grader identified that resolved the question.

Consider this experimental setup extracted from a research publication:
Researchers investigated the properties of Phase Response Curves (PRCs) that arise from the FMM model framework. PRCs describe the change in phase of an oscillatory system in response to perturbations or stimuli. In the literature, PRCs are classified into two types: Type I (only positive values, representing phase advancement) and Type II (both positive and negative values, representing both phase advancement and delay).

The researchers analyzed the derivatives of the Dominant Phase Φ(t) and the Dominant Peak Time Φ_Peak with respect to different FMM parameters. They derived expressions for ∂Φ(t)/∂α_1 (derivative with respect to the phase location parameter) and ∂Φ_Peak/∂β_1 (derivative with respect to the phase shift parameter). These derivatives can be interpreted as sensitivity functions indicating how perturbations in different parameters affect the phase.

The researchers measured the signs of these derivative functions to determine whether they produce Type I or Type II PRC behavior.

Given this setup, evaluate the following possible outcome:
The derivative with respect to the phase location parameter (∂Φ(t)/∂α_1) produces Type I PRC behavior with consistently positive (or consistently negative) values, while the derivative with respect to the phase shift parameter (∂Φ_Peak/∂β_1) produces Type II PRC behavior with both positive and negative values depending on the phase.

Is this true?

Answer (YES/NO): NO